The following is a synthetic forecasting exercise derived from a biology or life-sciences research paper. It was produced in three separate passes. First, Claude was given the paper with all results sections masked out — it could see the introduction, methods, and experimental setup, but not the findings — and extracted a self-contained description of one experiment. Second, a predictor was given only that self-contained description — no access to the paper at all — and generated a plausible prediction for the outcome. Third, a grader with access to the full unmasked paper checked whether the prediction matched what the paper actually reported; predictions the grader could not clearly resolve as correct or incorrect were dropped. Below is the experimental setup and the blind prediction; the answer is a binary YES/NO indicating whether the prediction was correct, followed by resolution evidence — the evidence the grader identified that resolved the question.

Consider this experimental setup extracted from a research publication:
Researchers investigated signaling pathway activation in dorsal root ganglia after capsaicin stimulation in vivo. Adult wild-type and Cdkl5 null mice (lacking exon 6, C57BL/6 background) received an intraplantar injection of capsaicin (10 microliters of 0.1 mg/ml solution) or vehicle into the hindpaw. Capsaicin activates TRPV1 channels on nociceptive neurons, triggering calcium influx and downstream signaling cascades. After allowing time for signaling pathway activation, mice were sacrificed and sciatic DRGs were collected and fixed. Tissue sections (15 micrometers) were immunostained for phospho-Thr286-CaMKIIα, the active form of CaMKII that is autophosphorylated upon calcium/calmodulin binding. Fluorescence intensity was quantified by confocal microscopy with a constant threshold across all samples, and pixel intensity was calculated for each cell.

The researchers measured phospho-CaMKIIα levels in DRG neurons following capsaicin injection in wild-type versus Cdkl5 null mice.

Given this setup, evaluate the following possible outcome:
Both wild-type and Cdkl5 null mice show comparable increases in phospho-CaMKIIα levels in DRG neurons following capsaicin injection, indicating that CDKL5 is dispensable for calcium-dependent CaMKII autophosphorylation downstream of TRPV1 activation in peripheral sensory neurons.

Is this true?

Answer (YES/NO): NO